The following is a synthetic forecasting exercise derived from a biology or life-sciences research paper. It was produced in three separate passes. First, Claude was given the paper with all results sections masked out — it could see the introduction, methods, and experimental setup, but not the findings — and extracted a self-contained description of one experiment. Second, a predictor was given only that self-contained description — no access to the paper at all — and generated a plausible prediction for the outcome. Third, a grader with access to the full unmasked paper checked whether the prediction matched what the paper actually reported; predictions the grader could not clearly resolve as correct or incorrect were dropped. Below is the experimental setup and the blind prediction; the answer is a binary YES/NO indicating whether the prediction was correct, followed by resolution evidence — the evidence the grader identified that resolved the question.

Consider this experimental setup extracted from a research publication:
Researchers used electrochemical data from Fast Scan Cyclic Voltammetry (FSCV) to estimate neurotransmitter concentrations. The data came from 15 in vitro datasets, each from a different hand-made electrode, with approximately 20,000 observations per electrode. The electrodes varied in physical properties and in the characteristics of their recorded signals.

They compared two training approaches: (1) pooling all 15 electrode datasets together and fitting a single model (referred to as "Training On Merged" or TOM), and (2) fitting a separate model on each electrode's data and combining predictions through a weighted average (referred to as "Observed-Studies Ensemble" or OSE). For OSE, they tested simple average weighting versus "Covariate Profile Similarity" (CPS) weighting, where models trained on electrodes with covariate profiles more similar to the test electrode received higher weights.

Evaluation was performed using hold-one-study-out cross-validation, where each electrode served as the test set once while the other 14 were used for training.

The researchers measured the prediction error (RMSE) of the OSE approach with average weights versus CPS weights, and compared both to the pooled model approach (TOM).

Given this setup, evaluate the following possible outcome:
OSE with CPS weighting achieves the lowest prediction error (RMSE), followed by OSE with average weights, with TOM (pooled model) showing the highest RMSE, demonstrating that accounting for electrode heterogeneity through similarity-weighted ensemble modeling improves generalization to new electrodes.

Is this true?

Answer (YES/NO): NO